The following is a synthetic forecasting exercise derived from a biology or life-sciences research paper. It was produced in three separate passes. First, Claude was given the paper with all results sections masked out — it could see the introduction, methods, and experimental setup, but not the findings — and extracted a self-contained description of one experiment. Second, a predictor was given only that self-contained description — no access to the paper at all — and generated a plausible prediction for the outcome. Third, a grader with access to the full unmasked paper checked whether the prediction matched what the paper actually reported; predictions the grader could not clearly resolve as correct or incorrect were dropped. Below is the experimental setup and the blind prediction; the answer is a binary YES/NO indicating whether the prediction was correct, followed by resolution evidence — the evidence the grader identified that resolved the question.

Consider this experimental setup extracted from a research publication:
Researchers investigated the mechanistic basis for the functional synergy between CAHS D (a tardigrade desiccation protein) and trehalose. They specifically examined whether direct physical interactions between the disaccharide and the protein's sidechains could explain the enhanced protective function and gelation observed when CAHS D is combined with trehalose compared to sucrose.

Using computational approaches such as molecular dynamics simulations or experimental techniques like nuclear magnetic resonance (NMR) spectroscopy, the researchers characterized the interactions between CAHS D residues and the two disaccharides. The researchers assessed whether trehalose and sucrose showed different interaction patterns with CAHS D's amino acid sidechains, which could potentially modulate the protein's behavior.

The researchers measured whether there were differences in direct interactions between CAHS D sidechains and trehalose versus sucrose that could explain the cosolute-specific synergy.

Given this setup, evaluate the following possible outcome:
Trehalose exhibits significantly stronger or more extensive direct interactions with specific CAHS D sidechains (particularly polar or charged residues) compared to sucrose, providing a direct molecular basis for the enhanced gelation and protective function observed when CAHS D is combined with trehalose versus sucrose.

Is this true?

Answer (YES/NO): NO